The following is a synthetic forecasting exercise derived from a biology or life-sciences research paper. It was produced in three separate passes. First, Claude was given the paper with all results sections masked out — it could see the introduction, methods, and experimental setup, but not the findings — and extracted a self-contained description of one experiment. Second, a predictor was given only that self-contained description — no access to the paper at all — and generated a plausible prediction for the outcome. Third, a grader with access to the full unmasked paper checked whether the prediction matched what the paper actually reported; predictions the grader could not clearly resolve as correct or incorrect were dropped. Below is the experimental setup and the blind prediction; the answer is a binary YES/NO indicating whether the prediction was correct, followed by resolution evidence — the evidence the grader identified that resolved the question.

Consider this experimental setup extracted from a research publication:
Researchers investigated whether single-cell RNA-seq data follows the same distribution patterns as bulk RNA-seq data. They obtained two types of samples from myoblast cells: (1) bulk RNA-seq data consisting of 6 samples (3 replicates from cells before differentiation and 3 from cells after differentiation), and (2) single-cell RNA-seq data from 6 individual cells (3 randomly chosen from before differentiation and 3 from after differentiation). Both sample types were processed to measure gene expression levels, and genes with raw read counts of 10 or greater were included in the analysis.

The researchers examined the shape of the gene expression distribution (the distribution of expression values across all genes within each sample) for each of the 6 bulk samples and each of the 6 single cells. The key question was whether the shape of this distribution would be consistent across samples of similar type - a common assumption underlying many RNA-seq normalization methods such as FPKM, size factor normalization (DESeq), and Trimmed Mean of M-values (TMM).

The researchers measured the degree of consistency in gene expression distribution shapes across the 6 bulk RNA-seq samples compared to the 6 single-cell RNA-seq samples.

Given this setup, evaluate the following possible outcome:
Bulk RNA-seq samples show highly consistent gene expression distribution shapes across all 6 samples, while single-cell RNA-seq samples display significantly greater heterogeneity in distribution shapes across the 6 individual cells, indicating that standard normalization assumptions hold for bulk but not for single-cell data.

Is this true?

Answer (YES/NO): YES